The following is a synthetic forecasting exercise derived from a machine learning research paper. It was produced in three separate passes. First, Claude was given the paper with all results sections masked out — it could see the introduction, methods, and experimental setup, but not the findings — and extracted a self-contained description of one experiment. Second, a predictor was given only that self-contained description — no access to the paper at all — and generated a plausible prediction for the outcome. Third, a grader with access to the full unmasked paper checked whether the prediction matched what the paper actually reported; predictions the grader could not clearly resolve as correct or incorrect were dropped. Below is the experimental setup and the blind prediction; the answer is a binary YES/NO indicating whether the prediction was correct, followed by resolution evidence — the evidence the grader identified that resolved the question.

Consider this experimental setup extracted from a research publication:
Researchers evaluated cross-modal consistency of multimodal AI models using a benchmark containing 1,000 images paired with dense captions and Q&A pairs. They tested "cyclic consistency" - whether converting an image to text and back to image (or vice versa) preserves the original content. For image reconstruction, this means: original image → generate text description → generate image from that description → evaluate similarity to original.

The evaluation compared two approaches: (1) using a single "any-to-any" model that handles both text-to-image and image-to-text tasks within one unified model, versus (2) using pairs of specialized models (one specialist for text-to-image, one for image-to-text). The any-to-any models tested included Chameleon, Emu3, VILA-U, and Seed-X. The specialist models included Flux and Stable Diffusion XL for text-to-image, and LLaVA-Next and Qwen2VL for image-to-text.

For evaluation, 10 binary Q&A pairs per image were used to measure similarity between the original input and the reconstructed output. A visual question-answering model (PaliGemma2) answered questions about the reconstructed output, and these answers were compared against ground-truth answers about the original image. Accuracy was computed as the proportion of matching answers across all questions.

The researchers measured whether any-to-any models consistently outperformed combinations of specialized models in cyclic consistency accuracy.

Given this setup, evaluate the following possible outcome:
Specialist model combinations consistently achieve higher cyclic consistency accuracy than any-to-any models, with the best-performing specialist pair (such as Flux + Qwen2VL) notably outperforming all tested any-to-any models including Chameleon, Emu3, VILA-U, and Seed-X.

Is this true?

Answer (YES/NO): NO